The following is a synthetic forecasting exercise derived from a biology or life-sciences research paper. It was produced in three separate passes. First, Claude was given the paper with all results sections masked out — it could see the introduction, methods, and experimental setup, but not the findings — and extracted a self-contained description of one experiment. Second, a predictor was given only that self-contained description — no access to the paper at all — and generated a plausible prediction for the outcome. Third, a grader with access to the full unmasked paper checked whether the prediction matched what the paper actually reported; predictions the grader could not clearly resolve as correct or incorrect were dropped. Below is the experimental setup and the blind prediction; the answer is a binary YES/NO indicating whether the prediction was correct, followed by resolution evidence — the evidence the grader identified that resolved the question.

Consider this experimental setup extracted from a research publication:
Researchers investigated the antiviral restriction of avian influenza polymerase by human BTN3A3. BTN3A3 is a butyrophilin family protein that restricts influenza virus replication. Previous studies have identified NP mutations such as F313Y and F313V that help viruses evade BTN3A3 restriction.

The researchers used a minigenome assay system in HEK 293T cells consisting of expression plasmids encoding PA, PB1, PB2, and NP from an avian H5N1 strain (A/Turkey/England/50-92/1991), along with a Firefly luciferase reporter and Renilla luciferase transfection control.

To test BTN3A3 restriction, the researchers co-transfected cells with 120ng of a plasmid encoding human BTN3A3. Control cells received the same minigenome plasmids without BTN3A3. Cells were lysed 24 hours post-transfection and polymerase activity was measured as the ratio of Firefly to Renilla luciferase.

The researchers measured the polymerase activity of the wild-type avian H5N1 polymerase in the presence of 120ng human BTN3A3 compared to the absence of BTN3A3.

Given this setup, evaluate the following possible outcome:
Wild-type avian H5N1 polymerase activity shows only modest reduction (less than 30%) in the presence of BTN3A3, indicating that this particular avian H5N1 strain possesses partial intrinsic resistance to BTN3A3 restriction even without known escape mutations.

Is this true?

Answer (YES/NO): NO